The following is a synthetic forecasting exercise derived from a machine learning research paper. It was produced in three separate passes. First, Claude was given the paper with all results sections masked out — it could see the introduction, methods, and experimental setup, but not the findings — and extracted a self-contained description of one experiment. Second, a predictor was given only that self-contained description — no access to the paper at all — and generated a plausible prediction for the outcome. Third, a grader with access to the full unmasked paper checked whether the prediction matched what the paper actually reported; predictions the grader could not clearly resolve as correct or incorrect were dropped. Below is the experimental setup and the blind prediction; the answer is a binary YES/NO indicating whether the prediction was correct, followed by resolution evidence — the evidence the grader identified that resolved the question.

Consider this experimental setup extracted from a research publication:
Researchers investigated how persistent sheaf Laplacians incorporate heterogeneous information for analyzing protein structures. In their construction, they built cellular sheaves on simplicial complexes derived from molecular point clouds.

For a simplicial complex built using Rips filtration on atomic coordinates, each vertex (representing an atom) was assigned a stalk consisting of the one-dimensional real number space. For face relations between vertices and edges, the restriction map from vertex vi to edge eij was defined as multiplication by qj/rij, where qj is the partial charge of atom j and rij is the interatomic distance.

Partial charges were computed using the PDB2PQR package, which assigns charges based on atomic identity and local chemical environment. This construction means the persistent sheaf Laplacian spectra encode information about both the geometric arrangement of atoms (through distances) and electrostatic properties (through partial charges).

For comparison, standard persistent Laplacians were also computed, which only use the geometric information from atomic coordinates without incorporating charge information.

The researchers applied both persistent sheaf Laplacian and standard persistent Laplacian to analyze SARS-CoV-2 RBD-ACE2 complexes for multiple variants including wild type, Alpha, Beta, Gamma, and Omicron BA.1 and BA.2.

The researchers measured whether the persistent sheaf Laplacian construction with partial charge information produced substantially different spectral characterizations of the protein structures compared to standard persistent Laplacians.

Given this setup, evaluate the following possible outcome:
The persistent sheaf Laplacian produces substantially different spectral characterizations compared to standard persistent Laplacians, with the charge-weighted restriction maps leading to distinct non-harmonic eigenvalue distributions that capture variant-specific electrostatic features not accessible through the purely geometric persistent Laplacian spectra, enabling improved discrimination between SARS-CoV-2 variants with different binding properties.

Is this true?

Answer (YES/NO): NO